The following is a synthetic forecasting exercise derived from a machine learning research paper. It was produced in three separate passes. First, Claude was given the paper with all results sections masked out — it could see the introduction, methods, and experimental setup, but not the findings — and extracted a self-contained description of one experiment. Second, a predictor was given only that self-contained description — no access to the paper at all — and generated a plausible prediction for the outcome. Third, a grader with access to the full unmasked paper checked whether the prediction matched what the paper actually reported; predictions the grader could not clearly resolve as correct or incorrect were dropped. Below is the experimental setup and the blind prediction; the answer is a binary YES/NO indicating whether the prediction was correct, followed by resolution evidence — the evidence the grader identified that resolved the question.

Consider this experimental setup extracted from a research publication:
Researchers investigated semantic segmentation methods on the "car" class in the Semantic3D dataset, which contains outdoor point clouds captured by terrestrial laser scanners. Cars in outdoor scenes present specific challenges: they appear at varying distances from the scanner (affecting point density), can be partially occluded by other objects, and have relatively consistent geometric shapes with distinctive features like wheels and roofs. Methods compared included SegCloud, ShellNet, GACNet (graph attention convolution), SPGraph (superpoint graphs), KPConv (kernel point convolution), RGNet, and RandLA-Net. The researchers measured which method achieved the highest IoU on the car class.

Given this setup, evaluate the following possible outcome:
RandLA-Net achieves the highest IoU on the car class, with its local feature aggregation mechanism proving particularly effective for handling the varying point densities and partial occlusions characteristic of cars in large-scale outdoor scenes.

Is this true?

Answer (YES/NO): NO